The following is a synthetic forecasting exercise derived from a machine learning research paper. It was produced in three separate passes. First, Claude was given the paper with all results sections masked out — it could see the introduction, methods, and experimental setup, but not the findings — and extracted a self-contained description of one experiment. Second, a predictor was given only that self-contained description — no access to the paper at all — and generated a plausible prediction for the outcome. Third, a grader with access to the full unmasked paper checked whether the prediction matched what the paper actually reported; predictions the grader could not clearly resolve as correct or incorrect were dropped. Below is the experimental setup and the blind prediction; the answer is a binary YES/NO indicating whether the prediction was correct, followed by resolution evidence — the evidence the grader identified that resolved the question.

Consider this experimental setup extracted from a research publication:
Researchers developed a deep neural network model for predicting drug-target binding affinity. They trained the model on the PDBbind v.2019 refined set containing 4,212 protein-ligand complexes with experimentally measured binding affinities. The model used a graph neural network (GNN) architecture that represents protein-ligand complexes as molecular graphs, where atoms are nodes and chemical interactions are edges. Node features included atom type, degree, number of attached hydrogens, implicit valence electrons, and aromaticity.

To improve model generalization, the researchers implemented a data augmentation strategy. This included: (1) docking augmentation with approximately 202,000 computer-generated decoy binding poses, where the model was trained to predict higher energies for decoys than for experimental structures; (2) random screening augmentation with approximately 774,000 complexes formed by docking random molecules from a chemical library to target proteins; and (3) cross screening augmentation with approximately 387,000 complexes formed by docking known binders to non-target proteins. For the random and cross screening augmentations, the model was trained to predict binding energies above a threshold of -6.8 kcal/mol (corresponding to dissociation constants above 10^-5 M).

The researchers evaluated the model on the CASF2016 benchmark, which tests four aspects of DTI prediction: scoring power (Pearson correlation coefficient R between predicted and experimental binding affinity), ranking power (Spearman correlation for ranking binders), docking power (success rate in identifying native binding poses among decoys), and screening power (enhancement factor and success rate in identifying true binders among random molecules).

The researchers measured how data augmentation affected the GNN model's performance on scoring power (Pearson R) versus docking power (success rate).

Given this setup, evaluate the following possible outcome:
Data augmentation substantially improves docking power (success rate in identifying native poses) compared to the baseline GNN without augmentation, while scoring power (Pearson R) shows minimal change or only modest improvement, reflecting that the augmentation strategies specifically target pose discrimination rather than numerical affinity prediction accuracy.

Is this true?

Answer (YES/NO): NO